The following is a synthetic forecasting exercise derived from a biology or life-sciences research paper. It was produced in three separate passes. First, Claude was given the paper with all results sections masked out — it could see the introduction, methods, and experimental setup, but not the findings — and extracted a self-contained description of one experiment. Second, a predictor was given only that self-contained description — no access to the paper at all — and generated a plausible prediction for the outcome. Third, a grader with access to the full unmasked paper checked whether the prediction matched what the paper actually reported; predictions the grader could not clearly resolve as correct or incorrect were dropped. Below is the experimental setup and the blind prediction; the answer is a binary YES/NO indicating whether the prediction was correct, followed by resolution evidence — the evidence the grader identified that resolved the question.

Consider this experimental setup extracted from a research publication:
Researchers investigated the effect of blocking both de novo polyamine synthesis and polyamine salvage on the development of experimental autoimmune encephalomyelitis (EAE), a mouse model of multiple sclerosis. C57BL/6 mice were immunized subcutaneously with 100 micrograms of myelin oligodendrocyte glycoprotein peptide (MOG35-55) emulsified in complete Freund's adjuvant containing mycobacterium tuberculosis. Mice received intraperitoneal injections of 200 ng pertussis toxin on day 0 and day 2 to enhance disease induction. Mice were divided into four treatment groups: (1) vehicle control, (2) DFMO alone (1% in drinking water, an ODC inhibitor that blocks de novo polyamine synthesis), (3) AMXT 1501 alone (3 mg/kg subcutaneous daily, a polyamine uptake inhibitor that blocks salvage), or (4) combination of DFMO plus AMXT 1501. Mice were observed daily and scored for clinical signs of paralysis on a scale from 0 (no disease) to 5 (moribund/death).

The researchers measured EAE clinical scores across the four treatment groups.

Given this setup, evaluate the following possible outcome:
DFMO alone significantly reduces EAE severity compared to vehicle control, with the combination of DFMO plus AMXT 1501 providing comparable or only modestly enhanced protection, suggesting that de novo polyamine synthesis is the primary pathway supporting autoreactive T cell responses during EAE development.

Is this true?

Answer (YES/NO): NO